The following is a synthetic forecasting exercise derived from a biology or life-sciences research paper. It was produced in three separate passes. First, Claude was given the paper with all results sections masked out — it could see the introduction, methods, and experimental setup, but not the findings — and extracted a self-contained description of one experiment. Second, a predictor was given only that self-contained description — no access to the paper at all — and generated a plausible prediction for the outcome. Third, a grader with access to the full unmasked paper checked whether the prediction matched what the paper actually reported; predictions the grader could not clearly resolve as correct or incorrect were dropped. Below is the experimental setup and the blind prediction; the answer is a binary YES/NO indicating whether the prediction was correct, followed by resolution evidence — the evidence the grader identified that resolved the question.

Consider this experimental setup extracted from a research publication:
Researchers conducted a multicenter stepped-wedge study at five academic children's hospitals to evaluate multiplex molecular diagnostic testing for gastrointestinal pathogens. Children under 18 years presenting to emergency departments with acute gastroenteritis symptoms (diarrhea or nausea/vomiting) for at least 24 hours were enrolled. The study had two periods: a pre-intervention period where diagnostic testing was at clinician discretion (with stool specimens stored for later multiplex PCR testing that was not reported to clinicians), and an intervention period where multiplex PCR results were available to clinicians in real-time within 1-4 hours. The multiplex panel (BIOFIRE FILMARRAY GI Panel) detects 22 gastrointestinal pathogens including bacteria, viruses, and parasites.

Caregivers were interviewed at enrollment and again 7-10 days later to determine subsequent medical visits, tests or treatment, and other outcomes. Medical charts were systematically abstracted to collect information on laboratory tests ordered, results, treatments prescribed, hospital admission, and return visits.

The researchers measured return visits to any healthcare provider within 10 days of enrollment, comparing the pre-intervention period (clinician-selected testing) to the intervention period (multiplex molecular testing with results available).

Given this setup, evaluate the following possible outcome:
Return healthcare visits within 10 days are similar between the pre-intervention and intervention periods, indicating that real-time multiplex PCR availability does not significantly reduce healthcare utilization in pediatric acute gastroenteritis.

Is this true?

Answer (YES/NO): NO